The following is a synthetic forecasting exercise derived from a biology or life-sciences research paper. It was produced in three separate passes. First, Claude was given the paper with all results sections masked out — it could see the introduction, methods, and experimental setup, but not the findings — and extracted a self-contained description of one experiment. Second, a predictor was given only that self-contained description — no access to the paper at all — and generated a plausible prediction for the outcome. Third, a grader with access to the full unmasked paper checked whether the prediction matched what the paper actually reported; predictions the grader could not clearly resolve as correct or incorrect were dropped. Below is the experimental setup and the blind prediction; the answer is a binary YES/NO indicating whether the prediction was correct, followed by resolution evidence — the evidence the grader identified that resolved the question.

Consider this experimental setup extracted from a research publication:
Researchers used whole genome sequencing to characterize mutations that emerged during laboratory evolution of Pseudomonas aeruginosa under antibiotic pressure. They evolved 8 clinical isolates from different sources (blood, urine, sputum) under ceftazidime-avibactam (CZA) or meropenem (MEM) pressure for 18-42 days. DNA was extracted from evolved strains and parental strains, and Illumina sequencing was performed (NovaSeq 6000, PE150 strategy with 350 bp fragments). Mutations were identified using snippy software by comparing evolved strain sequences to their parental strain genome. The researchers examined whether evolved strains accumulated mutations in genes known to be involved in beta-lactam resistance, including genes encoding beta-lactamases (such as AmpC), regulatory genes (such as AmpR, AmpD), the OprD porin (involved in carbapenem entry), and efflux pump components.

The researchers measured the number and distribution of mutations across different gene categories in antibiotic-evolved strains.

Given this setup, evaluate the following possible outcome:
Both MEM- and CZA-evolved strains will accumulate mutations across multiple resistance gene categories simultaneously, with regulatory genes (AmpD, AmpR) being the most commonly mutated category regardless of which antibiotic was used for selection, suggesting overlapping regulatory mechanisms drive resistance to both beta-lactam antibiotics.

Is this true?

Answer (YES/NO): NO